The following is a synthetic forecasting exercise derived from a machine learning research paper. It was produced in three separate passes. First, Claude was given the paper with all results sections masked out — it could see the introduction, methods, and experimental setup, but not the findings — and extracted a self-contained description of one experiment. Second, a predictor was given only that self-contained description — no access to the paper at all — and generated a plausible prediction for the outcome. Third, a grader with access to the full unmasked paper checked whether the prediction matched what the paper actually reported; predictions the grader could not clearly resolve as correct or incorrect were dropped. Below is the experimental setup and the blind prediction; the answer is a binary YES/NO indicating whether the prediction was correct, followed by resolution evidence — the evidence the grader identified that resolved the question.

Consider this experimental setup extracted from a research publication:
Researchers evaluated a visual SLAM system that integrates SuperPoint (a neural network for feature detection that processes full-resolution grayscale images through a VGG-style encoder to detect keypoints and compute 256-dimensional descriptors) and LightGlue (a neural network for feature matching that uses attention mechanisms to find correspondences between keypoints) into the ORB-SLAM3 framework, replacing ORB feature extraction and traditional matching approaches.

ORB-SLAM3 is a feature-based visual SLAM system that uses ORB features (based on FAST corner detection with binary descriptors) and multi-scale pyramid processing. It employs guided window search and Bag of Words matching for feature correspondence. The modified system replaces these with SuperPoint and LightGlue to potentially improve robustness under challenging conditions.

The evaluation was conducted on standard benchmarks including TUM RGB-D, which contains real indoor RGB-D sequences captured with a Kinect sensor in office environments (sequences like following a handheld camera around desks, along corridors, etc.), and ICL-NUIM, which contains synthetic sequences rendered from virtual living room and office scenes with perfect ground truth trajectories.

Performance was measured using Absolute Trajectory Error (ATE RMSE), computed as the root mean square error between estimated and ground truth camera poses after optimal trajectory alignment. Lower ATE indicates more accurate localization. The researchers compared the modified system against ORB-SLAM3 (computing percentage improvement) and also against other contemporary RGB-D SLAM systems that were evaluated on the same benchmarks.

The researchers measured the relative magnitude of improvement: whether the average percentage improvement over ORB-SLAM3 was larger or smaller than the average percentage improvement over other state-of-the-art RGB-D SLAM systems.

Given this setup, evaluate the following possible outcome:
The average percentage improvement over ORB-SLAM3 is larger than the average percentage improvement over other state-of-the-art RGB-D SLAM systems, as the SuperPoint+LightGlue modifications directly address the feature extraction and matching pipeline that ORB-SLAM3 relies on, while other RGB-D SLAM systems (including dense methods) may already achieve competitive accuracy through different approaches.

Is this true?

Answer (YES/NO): YES